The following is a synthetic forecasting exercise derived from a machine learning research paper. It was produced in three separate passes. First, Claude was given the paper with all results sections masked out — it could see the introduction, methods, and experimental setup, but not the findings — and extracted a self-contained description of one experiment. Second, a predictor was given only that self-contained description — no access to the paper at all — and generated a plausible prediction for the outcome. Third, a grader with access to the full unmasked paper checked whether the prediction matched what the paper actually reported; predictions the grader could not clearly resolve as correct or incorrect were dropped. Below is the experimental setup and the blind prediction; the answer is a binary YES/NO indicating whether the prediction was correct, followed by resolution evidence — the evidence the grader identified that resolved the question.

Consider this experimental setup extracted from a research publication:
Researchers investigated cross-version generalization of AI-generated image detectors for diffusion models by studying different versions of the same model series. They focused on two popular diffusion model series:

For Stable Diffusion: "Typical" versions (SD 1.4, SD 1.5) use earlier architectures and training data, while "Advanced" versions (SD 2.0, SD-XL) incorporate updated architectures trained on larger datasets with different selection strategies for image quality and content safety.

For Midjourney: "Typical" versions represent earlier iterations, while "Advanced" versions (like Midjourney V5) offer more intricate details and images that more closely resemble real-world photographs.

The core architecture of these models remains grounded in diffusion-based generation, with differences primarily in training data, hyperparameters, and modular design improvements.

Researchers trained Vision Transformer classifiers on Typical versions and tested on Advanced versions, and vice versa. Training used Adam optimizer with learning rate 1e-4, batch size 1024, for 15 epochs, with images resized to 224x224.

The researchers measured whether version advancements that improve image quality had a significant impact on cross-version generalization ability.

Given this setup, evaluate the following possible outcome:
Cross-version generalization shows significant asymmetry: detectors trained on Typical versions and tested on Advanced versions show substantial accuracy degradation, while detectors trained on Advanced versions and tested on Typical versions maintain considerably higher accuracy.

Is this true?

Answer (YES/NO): NO